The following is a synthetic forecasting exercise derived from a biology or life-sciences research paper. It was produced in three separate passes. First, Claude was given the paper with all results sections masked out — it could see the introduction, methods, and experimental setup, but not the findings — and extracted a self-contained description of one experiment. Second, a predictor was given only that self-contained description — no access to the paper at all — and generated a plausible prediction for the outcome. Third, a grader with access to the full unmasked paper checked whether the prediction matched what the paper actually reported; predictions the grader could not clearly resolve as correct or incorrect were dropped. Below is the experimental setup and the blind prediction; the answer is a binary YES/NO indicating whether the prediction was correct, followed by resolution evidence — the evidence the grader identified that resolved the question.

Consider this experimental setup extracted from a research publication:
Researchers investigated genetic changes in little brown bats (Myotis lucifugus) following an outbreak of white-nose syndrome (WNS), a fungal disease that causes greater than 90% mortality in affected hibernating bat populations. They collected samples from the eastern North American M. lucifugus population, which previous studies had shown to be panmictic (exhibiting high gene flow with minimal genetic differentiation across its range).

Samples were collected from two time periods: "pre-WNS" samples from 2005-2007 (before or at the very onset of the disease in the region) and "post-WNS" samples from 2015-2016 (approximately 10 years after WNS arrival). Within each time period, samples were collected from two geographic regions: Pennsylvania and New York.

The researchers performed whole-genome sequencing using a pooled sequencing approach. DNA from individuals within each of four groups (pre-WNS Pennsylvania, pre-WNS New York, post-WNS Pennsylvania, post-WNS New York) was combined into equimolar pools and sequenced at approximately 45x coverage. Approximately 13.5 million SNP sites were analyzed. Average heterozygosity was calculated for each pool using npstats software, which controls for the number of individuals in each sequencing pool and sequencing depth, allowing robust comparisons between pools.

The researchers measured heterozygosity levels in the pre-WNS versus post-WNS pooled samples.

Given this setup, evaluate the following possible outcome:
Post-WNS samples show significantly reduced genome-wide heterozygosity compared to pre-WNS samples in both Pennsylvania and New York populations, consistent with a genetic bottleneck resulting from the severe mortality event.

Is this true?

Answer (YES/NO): NO